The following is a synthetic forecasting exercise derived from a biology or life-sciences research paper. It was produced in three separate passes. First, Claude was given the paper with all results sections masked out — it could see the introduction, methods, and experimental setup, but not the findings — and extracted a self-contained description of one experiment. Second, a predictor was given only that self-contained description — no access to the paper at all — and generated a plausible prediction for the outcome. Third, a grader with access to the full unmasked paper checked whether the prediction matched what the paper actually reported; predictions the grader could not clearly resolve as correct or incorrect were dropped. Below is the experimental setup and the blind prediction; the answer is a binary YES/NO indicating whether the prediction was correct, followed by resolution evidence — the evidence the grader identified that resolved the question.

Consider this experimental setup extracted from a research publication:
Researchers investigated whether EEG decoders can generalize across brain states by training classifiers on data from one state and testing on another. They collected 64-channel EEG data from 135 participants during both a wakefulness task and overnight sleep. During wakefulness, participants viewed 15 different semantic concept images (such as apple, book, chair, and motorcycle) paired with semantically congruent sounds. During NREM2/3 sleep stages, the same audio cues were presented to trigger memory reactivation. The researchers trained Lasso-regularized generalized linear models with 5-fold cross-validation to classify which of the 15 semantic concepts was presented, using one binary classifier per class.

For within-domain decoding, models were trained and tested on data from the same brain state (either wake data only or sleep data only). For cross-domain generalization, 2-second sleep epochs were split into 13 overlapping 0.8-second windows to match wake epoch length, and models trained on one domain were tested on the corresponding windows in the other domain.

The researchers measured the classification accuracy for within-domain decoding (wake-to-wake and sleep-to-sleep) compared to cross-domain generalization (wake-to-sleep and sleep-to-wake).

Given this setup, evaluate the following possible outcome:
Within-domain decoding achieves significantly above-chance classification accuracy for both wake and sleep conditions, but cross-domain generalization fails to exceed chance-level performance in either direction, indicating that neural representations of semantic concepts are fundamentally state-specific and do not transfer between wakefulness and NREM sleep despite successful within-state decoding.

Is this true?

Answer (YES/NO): YES